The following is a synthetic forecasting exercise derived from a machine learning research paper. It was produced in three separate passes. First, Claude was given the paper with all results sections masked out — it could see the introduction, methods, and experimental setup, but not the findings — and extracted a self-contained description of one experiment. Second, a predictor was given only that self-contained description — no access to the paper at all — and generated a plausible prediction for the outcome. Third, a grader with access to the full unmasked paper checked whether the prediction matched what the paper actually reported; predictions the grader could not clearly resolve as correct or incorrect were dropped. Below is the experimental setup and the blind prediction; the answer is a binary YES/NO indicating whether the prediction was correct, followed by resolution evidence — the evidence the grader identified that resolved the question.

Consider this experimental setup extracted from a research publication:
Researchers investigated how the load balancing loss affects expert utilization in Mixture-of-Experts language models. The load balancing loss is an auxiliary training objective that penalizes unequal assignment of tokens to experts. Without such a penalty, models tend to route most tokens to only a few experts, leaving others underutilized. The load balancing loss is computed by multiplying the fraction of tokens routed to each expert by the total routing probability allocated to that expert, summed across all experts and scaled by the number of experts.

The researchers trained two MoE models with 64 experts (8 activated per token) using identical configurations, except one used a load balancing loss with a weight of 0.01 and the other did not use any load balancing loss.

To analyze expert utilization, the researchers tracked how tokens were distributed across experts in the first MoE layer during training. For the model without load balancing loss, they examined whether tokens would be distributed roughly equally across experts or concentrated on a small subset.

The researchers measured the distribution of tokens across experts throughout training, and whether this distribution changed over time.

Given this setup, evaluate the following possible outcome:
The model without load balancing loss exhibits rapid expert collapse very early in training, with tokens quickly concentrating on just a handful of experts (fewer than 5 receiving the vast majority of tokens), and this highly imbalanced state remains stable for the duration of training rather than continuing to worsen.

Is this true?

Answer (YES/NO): NO